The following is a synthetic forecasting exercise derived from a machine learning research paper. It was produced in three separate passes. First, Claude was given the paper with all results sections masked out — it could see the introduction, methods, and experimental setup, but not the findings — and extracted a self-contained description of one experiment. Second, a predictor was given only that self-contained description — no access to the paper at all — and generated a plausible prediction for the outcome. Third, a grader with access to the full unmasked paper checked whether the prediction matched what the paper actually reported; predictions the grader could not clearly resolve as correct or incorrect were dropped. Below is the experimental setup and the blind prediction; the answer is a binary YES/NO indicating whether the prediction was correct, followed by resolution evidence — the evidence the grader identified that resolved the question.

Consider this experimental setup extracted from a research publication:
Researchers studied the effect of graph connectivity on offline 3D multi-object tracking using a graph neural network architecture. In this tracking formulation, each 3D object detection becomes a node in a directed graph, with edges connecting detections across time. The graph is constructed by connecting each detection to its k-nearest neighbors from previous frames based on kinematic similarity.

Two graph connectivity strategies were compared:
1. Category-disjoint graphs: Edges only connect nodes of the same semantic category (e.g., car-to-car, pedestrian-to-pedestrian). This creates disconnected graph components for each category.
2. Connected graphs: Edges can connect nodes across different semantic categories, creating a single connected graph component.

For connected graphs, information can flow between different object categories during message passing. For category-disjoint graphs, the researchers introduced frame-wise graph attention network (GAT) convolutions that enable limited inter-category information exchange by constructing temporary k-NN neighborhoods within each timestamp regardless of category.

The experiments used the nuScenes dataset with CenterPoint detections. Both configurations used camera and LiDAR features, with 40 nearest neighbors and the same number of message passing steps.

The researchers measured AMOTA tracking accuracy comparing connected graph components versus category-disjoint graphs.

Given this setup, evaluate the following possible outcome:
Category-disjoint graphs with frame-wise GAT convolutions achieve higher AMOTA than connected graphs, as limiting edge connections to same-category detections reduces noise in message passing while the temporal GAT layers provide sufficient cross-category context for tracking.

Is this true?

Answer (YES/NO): YES